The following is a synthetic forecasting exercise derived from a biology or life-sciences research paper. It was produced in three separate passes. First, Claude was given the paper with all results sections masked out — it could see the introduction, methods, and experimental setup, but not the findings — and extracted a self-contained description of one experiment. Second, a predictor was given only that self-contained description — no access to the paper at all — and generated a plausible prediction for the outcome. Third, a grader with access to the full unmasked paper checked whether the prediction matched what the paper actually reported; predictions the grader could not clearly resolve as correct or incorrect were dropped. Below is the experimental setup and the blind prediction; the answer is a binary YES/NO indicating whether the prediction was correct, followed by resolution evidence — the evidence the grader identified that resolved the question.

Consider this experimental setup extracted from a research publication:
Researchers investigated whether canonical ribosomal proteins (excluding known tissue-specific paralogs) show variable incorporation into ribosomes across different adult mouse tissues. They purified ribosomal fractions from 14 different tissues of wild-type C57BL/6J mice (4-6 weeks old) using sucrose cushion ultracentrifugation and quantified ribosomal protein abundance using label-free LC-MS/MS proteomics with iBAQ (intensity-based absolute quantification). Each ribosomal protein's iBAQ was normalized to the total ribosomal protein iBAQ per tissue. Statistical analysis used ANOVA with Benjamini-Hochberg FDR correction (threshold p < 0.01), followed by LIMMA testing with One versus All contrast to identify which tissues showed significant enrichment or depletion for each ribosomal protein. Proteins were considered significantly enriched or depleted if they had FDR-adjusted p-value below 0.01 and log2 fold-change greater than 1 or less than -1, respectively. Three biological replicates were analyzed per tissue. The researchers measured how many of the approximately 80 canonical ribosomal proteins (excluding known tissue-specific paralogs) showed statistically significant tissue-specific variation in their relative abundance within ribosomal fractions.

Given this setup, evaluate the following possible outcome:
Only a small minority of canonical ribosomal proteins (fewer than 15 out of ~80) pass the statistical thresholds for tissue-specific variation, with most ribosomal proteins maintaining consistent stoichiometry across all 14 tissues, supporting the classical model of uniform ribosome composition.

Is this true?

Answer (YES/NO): NO